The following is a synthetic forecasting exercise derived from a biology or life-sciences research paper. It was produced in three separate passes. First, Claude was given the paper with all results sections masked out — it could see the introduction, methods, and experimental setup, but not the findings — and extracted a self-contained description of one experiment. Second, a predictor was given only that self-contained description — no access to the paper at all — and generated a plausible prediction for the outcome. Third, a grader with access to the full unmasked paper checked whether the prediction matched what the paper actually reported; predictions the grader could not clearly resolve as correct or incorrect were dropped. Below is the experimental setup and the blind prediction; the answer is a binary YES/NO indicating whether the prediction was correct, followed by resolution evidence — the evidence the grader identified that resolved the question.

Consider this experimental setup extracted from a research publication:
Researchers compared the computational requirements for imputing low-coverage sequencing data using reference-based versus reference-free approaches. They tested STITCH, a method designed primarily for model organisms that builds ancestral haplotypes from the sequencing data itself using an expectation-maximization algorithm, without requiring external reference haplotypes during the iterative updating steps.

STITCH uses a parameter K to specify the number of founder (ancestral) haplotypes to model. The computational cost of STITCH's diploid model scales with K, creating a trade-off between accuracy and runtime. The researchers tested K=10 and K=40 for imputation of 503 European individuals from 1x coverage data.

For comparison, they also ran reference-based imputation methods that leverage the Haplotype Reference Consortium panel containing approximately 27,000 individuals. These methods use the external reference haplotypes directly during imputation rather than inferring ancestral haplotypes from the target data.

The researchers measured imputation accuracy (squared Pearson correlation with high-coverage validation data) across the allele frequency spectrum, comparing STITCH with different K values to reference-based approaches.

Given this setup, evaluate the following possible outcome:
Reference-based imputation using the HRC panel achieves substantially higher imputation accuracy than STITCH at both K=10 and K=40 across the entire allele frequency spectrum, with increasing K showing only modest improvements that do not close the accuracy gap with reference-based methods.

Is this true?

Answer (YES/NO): NO